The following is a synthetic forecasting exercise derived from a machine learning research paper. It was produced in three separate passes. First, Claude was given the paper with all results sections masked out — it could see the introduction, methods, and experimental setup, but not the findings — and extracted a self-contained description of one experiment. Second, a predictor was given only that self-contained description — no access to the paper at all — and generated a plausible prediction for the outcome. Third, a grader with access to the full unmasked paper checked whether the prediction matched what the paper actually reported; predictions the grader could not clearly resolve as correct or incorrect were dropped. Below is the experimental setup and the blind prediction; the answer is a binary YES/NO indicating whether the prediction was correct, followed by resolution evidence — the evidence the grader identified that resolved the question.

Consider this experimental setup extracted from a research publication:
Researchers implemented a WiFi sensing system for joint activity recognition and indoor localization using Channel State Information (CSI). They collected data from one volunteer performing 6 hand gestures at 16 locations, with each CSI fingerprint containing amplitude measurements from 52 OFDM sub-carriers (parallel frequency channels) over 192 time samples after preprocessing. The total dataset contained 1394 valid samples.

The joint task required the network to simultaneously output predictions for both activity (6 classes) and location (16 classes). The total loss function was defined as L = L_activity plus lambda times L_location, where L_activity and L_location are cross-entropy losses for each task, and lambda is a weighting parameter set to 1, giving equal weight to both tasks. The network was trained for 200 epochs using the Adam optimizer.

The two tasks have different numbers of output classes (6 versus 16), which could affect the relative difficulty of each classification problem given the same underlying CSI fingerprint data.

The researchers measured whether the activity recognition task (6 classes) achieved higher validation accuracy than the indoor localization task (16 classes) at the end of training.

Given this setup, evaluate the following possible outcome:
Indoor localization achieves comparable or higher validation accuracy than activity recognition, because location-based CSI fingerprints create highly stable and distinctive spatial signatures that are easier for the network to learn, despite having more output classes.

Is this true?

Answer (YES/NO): YES